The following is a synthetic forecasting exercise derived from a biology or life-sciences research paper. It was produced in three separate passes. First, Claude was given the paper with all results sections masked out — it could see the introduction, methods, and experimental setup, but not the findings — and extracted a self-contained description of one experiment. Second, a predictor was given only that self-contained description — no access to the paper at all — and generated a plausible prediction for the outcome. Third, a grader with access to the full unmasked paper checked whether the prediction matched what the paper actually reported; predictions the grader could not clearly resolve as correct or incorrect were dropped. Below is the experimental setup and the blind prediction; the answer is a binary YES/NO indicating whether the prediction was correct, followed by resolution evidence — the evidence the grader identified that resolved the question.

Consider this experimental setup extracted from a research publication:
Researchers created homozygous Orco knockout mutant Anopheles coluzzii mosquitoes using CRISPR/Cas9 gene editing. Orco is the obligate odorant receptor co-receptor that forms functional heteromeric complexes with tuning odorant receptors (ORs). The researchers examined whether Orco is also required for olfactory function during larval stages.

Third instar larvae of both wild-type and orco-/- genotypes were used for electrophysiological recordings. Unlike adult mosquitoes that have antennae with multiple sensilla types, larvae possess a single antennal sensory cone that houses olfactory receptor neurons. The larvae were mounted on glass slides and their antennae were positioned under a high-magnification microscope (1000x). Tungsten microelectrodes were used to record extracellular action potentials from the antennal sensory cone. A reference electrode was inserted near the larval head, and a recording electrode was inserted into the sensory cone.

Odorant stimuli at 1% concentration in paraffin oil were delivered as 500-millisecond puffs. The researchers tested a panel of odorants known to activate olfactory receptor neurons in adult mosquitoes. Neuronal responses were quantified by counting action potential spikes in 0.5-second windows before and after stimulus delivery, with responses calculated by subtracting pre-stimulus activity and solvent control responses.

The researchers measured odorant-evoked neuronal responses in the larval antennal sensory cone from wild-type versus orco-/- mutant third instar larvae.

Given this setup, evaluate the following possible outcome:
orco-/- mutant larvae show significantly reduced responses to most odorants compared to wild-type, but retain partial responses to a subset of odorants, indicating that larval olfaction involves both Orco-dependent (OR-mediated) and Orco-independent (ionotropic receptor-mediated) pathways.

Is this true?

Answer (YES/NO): YES